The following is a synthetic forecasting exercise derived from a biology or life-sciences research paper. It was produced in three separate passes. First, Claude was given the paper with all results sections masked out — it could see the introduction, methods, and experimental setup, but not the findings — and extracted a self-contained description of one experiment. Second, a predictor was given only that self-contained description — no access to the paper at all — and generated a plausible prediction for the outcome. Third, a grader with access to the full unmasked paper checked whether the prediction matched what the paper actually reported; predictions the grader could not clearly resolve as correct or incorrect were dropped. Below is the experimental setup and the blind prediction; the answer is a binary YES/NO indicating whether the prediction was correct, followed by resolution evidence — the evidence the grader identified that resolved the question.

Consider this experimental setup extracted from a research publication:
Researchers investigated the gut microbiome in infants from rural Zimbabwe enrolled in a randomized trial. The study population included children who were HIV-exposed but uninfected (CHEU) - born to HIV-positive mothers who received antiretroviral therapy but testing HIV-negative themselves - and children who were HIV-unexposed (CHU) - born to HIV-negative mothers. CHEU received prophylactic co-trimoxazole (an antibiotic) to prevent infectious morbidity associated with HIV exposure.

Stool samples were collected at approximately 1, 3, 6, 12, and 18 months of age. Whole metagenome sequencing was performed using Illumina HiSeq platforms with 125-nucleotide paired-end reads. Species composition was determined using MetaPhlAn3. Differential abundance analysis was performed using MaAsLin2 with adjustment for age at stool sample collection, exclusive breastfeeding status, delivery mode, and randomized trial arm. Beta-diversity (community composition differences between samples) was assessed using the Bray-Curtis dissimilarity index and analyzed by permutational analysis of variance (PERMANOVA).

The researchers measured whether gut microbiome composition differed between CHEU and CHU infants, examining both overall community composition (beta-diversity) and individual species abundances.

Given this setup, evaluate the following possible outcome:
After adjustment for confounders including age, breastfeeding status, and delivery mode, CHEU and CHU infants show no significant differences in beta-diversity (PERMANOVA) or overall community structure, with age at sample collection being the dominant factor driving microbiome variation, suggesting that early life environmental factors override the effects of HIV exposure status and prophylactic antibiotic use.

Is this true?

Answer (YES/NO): NO